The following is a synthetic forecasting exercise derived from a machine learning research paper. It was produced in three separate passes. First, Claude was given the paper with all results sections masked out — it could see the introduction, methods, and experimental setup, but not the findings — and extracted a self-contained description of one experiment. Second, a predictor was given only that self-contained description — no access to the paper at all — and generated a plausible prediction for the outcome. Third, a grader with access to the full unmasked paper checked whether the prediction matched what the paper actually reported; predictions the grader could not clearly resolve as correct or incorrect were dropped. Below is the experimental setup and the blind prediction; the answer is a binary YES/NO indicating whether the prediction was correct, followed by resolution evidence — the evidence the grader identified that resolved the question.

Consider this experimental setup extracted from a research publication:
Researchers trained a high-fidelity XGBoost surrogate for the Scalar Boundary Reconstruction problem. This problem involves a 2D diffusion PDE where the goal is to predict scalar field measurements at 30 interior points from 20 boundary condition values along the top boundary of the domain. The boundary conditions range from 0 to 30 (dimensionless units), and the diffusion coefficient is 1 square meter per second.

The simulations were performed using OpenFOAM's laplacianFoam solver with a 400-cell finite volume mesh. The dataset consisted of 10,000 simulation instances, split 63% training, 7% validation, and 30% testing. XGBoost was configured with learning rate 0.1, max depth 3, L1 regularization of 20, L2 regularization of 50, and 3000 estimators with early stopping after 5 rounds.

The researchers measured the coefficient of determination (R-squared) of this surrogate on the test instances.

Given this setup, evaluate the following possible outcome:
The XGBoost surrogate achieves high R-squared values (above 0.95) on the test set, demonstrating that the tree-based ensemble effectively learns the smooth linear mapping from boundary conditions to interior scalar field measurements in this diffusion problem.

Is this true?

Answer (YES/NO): YES